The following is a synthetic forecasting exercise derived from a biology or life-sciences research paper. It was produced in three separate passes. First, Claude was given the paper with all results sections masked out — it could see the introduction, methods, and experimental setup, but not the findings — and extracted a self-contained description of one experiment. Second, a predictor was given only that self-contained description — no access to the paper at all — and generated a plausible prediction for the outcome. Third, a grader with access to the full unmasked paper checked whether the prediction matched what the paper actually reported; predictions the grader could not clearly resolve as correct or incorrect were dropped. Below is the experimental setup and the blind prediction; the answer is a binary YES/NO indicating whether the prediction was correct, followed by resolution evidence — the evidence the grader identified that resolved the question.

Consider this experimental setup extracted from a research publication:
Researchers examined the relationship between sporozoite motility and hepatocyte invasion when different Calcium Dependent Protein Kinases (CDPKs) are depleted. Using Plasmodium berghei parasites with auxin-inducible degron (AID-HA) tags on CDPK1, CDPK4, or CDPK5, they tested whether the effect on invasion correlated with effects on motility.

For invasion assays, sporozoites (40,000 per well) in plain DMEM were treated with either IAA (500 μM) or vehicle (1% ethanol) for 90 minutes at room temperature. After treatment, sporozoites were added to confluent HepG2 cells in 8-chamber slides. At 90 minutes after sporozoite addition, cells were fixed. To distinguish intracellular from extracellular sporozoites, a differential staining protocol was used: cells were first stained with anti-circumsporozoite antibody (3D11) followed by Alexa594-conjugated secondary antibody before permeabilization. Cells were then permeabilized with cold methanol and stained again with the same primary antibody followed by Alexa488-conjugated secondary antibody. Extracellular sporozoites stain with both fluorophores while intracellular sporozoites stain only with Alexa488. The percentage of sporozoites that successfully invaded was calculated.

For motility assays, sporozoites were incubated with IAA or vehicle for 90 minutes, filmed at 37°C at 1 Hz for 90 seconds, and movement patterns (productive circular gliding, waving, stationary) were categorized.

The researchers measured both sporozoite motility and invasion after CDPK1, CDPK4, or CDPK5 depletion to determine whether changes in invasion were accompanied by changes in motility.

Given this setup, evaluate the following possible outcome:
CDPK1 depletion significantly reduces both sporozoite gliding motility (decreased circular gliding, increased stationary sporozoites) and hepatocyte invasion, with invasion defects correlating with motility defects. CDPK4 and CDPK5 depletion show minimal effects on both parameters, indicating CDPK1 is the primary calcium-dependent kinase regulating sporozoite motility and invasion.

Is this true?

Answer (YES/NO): NO